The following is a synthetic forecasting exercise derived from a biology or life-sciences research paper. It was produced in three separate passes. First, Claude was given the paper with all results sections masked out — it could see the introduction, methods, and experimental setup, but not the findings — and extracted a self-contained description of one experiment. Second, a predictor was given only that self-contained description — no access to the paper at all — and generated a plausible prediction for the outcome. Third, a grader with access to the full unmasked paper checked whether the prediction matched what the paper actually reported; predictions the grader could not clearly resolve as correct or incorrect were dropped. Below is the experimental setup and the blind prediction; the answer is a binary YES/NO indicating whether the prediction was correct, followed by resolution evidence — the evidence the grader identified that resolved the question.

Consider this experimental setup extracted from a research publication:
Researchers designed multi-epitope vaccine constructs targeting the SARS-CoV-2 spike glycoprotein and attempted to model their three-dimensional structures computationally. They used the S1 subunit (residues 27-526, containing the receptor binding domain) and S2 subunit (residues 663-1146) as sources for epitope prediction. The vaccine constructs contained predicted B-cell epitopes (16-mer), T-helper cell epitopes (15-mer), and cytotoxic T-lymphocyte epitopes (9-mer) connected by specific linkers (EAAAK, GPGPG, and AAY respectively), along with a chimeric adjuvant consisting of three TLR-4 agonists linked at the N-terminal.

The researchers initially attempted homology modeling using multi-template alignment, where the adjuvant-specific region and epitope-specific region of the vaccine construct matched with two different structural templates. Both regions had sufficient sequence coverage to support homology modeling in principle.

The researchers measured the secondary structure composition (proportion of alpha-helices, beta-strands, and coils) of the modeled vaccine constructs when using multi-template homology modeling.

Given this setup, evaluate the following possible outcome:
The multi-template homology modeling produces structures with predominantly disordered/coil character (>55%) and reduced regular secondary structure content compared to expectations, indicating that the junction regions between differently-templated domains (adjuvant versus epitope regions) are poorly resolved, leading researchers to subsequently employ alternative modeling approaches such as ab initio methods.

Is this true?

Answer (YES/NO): NO